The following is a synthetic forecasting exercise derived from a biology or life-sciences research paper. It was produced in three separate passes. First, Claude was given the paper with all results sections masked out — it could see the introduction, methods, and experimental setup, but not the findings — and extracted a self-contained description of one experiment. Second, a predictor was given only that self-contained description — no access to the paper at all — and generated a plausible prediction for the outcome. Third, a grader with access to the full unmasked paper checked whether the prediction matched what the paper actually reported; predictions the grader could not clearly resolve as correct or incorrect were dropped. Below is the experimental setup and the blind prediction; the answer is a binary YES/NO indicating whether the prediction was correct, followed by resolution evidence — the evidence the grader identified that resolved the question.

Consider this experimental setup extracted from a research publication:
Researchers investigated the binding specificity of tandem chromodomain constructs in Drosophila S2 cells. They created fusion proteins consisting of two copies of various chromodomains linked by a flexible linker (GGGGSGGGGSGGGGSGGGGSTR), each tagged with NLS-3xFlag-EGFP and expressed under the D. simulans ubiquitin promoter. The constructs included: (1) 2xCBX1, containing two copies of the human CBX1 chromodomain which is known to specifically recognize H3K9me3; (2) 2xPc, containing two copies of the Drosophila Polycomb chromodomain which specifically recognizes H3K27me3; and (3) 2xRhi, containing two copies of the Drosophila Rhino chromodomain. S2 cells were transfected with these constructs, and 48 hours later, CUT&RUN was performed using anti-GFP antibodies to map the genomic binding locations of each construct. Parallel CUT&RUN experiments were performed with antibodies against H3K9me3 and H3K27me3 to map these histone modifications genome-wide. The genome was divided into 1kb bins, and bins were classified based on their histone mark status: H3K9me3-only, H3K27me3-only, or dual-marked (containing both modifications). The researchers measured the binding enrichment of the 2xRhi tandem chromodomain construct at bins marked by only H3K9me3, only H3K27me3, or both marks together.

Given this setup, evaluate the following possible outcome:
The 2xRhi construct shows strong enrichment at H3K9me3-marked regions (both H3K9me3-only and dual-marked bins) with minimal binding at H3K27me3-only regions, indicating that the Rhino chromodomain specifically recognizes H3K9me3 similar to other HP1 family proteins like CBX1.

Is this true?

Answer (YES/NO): NO